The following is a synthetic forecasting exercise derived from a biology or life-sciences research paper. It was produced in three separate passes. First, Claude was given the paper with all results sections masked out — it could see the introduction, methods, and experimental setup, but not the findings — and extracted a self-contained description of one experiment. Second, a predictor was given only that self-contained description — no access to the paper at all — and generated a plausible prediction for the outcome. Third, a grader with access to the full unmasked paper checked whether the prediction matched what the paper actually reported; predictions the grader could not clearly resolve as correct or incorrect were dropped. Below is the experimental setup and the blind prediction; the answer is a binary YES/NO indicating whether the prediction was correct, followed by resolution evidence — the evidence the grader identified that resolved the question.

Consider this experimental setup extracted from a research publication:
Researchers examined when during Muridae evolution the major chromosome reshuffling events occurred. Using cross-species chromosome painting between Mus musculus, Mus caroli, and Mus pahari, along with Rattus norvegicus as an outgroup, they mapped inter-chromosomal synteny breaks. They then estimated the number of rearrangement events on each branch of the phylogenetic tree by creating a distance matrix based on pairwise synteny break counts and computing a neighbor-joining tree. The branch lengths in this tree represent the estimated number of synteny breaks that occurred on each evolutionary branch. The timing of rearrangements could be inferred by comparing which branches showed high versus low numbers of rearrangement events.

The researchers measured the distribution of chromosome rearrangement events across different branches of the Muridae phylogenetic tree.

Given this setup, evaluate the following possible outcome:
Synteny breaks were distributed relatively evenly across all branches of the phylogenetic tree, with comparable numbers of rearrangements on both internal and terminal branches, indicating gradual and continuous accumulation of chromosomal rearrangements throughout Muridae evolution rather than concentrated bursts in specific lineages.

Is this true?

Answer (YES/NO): NO